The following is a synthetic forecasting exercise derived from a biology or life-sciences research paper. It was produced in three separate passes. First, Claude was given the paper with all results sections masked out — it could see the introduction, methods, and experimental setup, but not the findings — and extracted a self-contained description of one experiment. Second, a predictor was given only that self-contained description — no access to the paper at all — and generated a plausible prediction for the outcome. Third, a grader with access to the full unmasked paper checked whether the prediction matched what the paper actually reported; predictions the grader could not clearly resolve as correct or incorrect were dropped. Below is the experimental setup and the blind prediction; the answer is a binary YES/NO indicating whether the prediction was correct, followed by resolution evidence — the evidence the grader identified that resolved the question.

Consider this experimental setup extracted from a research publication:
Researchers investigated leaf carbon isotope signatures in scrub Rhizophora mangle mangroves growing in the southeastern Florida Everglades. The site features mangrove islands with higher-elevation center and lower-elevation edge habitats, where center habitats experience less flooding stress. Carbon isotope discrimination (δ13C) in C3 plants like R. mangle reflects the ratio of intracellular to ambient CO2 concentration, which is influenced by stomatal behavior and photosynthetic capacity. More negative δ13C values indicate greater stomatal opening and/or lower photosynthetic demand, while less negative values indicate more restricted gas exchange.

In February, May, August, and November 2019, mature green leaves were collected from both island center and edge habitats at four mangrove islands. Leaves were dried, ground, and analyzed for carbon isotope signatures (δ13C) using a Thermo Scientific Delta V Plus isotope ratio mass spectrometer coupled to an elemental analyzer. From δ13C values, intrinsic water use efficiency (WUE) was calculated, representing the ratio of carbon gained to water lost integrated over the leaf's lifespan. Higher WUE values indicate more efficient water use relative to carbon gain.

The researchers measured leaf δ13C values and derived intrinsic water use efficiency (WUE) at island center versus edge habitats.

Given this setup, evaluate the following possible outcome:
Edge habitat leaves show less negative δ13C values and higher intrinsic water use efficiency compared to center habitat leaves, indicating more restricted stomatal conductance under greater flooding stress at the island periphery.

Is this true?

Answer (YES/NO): NO